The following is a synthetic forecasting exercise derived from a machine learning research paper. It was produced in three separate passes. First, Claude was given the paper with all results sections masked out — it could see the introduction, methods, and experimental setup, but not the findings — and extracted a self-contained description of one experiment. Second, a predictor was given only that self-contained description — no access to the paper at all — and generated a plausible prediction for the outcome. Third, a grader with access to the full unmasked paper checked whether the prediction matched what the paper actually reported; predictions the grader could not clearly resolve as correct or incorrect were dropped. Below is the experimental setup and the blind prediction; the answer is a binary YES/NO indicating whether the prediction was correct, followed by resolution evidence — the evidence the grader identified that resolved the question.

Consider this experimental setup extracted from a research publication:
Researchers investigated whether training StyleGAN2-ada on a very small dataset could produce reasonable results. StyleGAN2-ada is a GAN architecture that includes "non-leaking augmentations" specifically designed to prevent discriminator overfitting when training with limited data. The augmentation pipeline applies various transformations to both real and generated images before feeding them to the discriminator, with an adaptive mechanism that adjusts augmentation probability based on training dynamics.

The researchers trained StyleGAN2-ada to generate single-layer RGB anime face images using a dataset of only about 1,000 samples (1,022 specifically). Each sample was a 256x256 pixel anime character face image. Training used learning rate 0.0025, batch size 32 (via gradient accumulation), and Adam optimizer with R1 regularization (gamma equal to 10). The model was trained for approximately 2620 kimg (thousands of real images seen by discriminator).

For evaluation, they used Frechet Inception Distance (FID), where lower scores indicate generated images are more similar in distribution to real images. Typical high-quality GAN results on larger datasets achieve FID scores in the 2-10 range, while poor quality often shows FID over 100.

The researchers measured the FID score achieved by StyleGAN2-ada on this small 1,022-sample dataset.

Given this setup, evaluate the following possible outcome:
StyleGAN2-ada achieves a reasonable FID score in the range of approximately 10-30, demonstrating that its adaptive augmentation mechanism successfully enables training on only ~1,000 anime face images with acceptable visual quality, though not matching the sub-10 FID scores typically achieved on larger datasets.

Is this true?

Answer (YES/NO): NO